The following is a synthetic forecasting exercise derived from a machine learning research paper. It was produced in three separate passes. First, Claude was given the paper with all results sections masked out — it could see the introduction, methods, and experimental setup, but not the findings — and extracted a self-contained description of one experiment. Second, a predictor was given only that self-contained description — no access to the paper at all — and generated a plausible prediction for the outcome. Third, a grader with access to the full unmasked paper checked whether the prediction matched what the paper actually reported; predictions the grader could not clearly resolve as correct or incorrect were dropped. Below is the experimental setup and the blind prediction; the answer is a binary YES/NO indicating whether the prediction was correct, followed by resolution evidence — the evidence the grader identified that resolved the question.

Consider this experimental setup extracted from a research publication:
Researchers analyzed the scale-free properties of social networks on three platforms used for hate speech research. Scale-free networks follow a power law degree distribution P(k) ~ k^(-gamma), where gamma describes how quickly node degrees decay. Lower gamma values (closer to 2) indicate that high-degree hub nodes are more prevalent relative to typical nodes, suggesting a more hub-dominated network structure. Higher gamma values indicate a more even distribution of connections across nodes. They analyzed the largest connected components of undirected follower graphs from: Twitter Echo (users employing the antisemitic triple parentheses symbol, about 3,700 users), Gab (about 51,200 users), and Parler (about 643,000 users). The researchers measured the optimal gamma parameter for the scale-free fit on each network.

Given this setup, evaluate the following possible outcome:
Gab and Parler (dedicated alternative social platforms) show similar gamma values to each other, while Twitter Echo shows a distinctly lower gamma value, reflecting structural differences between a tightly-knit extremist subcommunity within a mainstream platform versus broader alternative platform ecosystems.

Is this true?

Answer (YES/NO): NO